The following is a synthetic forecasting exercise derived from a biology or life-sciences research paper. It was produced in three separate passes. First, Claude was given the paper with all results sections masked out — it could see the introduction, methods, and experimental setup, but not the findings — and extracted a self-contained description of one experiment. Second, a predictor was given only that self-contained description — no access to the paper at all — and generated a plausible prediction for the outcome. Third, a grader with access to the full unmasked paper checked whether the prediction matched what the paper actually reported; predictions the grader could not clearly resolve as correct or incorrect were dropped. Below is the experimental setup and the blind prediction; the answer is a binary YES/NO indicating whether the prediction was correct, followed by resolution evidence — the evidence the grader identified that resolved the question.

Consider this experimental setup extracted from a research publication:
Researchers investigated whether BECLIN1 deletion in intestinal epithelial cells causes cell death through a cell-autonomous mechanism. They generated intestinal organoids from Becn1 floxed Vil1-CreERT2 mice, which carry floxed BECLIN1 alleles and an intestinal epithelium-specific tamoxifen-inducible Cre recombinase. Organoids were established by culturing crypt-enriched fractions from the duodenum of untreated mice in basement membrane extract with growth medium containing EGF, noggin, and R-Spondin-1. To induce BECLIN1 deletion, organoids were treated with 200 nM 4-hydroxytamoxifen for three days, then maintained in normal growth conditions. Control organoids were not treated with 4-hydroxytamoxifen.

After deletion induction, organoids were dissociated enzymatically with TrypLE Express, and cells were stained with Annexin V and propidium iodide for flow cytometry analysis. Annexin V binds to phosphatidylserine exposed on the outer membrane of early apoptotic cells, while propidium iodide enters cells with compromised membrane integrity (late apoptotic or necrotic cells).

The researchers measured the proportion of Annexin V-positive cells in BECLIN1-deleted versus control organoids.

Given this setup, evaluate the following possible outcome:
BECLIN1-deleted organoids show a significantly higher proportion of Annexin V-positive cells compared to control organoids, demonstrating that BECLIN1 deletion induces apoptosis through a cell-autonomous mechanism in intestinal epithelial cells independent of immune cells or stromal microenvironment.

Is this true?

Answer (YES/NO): YES